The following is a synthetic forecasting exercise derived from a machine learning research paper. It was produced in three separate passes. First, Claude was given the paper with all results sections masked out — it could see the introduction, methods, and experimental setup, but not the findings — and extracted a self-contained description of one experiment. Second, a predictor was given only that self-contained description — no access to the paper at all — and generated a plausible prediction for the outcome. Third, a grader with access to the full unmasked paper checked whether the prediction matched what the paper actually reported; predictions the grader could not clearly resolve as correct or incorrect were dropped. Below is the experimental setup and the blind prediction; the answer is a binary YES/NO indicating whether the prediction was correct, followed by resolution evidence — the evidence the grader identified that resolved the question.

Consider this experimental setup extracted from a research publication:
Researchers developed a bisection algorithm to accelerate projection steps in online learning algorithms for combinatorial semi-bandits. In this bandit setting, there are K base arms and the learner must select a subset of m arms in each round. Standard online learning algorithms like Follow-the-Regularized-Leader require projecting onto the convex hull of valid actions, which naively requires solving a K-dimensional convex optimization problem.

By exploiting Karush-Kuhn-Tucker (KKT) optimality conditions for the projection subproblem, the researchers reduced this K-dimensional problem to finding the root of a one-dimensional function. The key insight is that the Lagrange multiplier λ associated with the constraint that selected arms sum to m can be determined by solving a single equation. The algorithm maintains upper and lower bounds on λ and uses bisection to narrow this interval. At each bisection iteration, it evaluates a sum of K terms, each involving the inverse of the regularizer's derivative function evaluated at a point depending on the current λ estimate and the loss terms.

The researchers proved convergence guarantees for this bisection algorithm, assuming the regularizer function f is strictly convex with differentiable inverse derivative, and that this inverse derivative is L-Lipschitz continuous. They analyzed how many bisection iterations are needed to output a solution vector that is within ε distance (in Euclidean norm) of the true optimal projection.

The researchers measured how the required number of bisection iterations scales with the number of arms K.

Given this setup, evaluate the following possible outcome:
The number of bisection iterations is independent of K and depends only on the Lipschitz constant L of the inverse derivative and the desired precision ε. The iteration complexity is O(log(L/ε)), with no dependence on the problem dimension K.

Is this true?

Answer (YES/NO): NO